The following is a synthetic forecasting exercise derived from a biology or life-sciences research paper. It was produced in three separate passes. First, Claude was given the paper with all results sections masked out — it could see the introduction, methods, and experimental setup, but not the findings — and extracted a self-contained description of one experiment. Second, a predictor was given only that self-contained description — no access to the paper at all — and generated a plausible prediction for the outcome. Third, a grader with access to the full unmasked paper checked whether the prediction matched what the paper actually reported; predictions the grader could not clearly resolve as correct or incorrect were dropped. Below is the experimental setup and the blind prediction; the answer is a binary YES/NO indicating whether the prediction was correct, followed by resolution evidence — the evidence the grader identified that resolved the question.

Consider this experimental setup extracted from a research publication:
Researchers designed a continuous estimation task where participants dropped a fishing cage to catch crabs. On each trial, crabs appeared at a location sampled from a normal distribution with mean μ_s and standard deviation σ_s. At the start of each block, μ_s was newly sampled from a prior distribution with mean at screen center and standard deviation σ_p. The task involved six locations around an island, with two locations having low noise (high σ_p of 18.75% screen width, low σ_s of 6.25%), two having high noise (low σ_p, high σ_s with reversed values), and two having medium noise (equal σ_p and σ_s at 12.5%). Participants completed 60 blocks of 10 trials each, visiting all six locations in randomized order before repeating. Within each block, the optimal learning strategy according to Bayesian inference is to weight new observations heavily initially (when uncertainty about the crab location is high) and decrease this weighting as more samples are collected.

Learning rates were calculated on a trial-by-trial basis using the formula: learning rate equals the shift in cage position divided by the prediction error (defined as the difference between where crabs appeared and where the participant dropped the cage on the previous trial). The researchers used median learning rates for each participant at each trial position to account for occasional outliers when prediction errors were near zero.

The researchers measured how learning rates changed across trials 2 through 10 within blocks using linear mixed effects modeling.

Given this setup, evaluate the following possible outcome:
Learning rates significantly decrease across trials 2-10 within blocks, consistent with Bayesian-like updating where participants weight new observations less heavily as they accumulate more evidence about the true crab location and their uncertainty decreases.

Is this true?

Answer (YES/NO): YES